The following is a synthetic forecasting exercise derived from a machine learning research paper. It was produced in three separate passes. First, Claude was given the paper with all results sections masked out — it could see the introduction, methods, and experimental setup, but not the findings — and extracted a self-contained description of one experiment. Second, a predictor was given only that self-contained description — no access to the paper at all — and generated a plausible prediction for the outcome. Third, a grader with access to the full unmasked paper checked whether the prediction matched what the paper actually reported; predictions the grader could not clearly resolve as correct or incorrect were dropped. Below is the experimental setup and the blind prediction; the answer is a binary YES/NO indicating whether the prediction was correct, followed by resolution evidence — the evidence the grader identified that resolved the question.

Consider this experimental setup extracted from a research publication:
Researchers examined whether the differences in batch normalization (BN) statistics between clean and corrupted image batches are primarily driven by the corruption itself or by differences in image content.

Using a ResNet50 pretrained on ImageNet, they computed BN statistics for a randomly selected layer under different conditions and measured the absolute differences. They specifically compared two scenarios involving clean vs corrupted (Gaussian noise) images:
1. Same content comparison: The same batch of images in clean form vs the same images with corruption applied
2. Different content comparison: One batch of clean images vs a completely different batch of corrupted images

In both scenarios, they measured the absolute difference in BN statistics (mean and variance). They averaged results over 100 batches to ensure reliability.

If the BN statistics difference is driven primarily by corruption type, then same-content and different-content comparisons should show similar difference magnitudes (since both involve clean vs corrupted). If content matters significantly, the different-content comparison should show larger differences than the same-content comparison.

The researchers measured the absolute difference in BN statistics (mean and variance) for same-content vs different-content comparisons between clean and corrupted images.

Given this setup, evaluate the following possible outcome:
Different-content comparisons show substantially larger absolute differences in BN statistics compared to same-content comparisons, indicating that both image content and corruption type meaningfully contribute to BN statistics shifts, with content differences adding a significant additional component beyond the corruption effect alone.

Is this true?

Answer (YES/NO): NO